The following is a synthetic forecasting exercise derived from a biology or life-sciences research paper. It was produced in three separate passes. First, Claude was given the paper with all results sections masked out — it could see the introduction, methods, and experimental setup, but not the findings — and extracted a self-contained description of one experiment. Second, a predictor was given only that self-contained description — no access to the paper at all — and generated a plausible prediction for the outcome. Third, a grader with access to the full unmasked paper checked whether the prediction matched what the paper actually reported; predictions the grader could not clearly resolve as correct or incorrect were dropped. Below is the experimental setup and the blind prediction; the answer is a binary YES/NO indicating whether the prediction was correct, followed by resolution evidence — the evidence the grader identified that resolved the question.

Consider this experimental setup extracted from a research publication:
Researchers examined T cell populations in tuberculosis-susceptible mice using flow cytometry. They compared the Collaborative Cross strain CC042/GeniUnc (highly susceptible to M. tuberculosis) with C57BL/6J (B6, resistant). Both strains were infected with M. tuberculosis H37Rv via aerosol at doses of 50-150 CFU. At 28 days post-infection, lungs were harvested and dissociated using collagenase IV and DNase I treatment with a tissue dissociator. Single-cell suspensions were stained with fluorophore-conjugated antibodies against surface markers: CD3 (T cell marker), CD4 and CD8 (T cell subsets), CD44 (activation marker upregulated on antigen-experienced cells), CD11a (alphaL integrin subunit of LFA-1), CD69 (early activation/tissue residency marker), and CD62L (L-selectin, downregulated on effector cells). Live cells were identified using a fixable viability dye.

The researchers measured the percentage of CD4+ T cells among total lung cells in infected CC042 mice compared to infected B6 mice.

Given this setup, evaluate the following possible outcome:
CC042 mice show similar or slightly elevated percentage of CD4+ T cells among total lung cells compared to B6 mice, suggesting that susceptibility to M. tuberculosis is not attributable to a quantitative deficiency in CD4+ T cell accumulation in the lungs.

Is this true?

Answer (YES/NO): NO